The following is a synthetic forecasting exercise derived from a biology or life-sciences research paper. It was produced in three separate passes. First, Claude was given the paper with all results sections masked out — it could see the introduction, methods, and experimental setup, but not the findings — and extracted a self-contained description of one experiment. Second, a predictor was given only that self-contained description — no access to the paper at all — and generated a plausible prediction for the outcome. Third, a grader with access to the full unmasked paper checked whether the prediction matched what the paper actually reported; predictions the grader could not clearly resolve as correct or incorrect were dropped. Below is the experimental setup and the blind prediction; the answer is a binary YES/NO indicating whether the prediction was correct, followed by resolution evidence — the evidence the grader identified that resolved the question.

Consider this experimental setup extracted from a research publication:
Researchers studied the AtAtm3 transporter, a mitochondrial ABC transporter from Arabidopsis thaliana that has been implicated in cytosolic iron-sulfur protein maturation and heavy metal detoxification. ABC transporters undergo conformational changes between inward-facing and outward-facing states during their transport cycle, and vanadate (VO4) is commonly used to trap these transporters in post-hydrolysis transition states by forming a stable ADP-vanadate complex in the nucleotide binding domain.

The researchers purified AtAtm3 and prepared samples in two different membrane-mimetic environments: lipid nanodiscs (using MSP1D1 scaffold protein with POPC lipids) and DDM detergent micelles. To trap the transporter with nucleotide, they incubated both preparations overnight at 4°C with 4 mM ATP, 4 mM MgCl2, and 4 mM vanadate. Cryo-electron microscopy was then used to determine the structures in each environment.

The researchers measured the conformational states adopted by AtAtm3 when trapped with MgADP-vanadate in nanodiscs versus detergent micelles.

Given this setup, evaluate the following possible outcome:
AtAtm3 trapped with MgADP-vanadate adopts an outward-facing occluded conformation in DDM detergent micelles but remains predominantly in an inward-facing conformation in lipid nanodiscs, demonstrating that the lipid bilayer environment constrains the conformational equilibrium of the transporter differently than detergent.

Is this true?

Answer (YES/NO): NO